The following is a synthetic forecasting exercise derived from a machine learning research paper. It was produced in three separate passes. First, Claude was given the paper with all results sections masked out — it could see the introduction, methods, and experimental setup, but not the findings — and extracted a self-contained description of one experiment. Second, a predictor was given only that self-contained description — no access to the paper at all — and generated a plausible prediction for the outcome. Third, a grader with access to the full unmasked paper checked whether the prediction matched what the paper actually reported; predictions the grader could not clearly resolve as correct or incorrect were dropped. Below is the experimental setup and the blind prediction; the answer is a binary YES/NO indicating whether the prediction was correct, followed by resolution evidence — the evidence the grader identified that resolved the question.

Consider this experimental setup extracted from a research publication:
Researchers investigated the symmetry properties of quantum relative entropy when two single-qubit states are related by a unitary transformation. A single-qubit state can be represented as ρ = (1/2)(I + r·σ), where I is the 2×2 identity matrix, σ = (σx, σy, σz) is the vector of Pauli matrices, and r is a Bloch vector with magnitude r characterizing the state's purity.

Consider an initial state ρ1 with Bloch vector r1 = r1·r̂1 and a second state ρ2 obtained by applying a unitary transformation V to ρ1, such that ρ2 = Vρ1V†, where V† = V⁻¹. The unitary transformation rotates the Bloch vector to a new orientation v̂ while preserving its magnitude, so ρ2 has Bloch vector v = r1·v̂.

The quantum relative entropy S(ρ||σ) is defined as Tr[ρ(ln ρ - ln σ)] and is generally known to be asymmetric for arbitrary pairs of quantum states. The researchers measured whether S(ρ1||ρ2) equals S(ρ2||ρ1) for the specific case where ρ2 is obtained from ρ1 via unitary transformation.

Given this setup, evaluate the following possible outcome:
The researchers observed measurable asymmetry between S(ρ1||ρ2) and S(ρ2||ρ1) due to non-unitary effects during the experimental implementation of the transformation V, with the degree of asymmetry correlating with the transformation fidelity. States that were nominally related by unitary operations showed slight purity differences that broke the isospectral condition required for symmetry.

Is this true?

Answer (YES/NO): NO